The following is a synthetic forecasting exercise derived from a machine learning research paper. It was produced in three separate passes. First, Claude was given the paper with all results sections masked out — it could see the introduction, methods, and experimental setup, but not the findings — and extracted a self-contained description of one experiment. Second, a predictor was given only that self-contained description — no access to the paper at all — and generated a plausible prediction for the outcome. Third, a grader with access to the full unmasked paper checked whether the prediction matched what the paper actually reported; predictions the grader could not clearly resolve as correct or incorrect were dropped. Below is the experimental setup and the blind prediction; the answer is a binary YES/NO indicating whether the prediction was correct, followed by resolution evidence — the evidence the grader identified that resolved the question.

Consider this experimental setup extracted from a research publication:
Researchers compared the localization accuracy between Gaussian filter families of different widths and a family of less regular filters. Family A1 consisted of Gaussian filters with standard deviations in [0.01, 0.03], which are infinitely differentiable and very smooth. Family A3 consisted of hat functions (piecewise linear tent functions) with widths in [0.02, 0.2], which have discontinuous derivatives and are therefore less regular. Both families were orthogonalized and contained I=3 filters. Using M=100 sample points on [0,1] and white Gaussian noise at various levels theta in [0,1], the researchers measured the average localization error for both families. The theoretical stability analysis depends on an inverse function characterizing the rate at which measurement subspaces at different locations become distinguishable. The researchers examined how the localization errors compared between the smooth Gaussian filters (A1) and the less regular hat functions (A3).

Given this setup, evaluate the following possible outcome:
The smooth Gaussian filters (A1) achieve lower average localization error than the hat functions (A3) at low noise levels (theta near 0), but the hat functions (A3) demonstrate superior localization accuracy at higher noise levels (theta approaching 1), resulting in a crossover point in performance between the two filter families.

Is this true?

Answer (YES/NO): NO